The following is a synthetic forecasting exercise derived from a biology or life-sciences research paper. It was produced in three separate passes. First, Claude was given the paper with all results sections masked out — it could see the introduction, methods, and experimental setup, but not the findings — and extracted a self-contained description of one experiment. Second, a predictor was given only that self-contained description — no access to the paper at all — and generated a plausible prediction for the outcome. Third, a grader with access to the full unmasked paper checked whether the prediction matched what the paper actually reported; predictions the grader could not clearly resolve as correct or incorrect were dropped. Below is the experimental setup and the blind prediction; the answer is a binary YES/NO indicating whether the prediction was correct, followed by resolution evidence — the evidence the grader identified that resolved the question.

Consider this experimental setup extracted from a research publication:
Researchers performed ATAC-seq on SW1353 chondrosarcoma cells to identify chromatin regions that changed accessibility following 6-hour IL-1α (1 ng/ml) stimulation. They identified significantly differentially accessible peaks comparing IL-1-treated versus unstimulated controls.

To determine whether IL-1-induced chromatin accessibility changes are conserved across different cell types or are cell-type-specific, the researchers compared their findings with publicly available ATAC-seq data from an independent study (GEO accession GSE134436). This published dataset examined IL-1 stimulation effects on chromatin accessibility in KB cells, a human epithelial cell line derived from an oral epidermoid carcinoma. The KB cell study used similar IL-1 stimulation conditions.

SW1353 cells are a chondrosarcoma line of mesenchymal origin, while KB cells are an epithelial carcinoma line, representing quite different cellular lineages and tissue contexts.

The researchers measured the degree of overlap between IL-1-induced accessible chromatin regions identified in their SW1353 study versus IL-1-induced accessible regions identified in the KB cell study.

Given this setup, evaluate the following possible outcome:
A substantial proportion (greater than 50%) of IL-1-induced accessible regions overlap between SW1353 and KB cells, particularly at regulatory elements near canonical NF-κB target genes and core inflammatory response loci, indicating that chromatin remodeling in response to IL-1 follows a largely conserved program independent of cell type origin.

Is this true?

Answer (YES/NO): NO